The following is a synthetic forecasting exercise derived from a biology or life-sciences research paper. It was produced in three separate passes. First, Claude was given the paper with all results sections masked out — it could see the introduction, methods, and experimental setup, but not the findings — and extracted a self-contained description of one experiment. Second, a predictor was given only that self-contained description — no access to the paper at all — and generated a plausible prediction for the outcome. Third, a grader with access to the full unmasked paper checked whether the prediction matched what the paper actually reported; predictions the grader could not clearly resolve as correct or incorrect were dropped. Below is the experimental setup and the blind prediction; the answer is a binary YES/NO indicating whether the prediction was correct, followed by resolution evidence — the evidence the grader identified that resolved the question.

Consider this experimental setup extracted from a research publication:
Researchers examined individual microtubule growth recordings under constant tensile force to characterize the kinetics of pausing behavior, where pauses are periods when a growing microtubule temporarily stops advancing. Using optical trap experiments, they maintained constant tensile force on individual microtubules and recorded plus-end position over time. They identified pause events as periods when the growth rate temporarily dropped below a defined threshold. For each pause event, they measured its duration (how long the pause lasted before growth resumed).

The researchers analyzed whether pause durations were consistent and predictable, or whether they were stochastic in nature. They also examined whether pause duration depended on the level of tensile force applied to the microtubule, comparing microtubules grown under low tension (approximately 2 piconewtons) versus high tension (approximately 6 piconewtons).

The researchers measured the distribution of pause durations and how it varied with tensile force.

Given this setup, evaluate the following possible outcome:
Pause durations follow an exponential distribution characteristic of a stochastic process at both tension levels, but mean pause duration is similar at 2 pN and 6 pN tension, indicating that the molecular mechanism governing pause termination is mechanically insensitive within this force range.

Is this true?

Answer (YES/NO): NO